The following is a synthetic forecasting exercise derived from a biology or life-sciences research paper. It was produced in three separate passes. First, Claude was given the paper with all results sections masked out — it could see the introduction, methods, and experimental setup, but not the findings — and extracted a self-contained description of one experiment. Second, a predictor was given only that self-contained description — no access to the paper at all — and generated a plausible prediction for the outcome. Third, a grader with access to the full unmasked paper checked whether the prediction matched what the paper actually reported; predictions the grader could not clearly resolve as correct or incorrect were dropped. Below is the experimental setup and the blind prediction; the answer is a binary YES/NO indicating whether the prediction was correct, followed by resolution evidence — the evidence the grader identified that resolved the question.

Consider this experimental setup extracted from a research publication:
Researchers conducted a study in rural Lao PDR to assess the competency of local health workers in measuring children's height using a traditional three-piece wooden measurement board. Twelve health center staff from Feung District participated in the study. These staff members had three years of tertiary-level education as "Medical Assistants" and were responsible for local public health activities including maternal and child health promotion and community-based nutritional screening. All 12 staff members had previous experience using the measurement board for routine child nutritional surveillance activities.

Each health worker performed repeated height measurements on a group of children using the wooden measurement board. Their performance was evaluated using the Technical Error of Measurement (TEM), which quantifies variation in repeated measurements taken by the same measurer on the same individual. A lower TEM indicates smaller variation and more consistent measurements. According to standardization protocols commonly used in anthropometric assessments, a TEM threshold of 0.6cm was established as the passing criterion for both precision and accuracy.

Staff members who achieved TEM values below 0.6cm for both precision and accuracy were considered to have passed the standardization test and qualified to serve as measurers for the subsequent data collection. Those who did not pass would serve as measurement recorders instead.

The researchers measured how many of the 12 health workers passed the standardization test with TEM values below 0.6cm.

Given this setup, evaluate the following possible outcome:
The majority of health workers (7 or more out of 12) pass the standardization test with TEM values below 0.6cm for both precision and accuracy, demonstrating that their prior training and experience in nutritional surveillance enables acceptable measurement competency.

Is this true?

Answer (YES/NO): NO